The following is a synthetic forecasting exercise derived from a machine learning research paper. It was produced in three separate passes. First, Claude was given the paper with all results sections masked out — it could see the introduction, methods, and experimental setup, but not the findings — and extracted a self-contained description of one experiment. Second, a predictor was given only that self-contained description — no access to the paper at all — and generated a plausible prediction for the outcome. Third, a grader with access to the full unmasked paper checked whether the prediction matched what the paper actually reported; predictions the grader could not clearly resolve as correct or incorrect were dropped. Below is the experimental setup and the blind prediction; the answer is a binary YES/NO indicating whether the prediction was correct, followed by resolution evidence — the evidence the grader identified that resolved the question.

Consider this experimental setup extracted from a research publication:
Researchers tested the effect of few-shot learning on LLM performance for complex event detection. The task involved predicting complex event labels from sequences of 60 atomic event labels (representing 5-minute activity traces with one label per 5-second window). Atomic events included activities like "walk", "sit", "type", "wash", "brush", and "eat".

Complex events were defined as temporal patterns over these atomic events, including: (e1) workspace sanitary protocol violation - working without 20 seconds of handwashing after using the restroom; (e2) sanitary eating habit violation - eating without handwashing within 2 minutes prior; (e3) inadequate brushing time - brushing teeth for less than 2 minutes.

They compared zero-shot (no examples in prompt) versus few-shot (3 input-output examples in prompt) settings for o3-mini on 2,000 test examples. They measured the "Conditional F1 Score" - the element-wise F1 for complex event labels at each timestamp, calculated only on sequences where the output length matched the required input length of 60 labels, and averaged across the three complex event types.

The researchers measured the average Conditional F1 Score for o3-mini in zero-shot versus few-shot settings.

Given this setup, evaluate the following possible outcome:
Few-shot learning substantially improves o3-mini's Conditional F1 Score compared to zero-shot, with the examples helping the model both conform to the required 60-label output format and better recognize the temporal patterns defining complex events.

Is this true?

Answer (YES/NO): YES